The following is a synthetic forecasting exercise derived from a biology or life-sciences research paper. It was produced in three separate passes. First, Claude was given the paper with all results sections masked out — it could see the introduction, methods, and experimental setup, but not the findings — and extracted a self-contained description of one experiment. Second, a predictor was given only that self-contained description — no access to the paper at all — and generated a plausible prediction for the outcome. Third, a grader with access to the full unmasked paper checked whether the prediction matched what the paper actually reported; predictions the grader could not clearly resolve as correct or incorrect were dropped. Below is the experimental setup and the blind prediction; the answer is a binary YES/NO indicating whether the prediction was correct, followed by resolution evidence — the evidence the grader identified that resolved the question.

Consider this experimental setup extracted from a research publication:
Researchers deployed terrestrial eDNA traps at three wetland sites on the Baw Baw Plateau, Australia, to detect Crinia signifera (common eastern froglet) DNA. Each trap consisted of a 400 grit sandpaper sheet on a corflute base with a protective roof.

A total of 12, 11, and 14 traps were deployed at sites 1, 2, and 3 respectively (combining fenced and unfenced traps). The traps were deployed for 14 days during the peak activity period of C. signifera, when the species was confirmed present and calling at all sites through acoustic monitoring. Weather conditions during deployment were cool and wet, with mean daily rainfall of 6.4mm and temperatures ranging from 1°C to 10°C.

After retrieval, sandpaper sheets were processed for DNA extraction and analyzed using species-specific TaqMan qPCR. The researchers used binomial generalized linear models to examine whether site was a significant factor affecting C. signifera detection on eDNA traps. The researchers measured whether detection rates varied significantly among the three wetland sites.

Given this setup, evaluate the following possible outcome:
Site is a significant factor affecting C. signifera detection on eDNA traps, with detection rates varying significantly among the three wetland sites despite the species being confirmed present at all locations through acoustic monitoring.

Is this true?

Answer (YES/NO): NO